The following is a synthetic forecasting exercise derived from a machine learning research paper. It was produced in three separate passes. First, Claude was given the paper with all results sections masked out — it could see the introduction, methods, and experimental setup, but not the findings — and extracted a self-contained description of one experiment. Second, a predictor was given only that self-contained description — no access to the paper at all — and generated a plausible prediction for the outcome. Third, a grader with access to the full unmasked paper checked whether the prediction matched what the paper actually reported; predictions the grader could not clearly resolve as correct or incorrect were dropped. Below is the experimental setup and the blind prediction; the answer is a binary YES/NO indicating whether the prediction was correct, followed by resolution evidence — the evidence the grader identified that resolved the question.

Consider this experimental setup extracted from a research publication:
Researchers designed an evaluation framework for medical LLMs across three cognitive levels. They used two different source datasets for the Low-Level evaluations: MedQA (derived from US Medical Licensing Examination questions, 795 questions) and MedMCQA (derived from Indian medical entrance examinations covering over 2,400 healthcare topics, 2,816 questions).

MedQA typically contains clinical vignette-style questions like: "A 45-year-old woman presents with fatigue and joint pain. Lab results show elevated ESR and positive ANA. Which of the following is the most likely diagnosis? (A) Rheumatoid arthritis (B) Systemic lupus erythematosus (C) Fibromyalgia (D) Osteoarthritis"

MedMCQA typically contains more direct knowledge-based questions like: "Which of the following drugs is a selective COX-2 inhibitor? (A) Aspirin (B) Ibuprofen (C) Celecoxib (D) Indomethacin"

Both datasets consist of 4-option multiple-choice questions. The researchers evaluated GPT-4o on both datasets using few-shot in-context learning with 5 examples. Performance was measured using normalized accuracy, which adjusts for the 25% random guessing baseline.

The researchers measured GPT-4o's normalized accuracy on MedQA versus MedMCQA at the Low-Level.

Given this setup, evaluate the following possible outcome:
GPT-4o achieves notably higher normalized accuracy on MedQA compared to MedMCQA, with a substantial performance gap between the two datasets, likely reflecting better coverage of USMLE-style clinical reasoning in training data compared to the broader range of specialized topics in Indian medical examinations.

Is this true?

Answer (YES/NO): YES